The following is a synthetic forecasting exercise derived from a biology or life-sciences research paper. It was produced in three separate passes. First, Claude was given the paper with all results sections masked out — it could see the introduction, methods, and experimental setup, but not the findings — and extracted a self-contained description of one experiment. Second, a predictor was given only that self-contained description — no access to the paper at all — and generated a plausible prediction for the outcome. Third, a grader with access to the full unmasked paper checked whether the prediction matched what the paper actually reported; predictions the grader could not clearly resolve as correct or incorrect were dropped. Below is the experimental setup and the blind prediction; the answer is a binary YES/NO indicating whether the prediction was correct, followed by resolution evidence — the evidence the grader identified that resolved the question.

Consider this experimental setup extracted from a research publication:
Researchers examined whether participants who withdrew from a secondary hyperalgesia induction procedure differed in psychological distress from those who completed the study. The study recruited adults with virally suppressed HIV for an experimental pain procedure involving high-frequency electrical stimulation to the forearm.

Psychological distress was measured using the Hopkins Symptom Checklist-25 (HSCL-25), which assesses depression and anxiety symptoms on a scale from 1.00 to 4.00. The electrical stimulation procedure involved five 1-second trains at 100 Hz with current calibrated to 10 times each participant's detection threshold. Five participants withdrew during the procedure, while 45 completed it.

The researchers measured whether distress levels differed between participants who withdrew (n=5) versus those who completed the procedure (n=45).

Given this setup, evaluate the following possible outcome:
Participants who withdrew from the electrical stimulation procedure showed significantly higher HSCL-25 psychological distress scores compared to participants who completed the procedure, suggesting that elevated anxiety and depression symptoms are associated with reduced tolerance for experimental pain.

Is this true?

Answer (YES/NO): NO